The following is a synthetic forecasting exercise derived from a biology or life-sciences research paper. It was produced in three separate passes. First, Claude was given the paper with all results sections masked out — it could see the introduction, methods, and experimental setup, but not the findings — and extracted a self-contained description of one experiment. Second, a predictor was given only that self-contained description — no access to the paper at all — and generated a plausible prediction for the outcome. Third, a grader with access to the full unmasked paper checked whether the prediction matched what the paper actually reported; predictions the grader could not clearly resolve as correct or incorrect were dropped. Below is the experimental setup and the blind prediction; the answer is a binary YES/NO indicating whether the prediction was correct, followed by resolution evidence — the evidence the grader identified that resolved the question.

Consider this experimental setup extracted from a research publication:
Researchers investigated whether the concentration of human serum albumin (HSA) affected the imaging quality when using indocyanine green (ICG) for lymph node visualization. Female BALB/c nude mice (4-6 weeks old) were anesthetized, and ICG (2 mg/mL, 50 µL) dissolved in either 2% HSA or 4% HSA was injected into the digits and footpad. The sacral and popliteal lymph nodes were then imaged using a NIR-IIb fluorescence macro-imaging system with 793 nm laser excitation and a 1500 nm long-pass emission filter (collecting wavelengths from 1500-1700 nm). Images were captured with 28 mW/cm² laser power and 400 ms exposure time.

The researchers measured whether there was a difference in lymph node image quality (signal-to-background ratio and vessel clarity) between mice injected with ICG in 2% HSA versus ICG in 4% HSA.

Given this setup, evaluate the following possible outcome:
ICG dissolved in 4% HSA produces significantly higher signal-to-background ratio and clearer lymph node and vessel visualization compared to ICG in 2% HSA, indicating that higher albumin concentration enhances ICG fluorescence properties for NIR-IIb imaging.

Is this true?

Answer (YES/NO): YES